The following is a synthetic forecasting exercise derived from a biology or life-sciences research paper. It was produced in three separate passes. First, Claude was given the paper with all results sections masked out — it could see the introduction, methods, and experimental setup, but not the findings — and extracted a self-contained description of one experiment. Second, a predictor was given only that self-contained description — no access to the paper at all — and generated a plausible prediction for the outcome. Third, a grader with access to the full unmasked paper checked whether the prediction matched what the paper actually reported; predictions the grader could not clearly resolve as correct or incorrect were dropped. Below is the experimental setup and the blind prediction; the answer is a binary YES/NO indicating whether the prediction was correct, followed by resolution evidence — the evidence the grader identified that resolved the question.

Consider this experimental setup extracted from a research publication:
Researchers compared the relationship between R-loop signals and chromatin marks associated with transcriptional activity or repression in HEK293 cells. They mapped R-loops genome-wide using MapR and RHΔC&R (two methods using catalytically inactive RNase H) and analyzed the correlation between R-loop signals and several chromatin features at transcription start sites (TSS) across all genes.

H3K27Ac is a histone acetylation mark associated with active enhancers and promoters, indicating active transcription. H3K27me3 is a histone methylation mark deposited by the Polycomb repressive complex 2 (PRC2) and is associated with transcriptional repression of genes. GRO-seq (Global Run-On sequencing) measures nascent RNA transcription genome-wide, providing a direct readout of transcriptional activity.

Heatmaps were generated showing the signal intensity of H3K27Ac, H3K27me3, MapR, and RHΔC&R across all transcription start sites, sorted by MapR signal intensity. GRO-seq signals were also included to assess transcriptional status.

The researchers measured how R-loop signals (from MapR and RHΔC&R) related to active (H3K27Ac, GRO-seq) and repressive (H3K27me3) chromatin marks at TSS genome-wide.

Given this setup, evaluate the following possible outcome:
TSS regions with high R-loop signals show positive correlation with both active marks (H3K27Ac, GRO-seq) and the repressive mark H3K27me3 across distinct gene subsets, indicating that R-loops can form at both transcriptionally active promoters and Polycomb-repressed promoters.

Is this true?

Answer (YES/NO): NO